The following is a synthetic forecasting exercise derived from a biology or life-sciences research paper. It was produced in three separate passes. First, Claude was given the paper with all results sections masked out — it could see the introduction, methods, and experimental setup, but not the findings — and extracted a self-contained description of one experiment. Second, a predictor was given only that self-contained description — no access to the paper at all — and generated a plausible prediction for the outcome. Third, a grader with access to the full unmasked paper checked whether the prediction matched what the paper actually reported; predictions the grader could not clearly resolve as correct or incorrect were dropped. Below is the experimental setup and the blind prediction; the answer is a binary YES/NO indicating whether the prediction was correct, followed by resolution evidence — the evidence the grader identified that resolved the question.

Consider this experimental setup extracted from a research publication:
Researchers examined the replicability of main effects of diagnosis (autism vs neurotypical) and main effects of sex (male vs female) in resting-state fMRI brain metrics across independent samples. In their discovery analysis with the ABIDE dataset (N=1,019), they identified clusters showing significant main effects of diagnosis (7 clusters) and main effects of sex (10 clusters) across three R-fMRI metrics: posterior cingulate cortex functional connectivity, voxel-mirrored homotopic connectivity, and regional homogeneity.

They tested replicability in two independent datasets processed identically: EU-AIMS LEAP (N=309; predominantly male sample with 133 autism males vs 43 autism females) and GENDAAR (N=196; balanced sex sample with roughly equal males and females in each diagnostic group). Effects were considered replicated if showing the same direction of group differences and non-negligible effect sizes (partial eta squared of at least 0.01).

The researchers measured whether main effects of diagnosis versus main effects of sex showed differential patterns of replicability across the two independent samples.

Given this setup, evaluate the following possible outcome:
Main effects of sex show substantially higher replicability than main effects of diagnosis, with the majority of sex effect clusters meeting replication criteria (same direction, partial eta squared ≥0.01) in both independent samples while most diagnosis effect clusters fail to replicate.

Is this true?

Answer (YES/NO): NO